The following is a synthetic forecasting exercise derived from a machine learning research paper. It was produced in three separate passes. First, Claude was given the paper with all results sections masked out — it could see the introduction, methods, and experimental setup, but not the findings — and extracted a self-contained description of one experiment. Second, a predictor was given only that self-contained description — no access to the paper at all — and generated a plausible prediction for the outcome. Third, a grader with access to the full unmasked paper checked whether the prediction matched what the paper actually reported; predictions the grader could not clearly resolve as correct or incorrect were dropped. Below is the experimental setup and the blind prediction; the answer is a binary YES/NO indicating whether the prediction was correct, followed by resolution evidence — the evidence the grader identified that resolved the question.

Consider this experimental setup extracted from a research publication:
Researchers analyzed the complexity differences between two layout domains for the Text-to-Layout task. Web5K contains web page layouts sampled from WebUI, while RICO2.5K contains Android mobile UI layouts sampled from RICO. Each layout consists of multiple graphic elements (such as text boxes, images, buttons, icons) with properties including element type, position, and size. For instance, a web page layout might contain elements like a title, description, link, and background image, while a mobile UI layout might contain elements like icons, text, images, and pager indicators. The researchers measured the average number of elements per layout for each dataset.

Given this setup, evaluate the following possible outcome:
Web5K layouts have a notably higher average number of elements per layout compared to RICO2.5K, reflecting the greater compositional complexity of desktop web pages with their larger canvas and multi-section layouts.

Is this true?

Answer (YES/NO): YES